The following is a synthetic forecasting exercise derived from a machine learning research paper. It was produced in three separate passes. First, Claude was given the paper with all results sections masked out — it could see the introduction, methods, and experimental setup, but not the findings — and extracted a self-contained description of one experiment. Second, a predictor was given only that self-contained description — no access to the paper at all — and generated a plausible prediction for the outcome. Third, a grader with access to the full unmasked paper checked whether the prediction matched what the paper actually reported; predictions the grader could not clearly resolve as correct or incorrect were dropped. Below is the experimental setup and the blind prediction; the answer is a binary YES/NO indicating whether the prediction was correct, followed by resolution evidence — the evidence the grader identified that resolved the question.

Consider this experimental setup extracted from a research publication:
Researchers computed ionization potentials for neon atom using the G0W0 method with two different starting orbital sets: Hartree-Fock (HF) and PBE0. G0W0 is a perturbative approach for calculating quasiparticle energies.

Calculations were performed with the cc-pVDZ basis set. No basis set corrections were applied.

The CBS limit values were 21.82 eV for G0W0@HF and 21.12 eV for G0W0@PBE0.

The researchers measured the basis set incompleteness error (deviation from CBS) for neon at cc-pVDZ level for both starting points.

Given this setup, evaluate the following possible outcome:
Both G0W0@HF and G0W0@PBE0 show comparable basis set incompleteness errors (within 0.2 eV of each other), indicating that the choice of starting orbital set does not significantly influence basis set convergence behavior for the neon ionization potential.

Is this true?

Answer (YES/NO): YES